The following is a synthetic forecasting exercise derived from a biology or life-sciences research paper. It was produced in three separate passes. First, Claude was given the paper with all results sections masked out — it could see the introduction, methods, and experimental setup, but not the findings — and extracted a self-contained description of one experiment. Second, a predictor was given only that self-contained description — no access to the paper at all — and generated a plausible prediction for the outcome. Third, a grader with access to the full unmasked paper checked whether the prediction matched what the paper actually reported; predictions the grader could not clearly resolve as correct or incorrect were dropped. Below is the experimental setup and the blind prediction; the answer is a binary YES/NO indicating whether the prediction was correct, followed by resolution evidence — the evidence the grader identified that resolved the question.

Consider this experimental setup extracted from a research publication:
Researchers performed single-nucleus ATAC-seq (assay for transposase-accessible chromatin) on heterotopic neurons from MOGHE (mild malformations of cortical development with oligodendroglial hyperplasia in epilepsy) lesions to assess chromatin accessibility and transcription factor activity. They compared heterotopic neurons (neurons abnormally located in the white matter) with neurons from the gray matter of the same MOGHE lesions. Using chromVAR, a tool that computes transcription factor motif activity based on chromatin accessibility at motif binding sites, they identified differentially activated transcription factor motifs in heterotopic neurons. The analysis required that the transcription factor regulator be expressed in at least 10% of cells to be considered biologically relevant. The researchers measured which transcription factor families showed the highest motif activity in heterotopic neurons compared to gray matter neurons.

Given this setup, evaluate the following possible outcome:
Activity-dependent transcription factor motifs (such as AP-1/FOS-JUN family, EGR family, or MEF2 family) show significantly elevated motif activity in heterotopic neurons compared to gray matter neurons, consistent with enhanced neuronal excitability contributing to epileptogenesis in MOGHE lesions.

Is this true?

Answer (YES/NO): NO